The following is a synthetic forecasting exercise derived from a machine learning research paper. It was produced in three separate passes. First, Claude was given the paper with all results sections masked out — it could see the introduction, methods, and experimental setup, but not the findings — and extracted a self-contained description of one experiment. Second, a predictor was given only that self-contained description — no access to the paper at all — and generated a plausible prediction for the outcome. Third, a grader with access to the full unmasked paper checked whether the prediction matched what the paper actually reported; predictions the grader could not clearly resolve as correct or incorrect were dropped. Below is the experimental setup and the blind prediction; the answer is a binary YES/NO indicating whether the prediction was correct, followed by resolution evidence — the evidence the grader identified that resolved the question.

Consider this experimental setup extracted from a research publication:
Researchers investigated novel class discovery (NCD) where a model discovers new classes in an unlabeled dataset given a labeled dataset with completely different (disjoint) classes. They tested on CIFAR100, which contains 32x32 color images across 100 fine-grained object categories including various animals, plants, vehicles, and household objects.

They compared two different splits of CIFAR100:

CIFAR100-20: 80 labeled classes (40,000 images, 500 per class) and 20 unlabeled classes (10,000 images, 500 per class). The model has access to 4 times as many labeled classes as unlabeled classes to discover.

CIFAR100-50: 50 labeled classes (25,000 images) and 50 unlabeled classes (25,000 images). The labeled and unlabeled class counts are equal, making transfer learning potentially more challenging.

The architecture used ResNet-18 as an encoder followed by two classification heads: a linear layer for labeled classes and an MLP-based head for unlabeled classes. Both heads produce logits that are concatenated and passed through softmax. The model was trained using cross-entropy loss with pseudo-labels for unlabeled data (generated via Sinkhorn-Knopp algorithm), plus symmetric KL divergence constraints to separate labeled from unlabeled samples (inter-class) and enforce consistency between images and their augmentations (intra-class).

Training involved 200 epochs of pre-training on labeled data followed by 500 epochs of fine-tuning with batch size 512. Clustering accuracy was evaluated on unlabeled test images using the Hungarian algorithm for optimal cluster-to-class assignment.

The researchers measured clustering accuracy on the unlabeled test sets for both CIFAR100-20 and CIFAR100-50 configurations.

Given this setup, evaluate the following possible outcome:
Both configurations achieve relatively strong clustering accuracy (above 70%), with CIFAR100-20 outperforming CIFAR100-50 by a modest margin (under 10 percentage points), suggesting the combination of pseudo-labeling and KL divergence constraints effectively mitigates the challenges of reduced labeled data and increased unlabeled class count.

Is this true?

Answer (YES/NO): NO